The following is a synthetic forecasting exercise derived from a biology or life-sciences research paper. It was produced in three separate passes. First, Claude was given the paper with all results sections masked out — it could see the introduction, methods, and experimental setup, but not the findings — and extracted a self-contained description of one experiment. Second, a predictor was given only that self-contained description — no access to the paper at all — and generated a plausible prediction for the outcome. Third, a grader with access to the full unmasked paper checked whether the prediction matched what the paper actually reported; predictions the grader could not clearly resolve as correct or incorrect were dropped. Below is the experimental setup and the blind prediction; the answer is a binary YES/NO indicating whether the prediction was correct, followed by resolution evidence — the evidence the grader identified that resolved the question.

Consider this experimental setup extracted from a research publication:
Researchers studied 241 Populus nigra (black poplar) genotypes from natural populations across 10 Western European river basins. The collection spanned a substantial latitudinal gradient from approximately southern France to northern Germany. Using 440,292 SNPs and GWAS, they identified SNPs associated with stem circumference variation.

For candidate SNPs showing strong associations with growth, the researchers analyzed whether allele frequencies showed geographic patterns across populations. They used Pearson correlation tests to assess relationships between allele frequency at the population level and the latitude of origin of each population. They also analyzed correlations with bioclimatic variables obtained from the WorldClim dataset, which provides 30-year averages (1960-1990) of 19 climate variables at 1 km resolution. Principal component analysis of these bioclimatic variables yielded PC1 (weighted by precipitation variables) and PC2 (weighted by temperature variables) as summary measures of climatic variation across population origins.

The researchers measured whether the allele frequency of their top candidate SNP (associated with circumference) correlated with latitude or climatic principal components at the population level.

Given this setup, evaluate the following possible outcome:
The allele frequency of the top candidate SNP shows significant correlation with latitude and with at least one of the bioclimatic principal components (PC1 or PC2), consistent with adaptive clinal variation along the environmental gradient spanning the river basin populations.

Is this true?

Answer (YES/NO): YES